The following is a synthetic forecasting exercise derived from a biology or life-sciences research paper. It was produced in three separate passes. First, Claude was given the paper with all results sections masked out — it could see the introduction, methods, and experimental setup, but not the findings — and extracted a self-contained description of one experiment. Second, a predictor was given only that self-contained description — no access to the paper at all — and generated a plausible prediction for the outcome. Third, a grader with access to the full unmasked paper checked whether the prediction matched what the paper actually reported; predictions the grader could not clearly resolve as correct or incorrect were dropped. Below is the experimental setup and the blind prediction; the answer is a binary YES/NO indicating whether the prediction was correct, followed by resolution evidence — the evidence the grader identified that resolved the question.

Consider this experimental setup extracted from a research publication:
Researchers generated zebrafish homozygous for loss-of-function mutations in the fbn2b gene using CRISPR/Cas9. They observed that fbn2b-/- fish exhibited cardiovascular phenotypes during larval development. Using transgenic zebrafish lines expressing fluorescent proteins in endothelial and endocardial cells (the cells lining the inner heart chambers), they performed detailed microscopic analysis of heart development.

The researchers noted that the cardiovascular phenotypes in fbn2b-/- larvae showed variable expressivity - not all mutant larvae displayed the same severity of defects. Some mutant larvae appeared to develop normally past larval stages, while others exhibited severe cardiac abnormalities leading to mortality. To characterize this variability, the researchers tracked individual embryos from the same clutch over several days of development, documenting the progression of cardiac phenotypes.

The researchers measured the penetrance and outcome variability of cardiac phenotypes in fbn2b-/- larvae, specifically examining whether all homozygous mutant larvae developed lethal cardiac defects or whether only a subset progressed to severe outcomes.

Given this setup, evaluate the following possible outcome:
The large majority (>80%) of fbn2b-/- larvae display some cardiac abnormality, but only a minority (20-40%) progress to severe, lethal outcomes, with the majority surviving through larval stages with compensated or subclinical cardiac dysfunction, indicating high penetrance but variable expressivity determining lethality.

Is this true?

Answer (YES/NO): YES